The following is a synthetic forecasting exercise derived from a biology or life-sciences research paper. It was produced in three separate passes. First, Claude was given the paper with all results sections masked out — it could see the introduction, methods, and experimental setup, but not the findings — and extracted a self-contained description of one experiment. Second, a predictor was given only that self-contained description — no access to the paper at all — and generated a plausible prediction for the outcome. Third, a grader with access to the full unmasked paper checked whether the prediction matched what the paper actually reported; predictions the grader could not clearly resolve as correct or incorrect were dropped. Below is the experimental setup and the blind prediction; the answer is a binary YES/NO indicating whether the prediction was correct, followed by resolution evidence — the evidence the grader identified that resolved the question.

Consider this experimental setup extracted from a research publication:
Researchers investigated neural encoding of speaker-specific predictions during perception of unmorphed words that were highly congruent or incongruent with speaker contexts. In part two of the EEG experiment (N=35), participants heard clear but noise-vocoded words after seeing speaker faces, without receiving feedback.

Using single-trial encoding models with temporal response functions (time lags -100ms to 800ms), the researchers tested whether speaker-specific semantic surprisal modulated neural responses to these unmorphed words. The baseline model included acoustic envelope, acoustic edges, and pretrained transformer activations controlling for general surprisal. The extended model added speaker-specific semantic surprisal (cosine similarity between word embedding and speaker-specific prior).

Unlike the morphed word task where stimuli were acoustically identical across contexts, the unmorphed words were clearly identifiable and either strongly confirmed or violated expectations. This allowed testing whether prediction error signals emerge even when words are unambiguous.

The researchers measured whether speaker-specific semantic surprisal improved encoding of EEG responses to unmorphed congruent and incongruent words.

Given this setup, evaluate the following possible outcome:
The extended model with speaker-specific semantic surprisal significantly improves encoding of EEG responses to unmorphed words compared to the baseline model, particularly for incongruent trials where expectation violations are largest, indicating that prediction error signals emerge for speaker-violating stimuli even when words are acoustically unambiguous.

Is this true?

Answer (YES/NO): NO